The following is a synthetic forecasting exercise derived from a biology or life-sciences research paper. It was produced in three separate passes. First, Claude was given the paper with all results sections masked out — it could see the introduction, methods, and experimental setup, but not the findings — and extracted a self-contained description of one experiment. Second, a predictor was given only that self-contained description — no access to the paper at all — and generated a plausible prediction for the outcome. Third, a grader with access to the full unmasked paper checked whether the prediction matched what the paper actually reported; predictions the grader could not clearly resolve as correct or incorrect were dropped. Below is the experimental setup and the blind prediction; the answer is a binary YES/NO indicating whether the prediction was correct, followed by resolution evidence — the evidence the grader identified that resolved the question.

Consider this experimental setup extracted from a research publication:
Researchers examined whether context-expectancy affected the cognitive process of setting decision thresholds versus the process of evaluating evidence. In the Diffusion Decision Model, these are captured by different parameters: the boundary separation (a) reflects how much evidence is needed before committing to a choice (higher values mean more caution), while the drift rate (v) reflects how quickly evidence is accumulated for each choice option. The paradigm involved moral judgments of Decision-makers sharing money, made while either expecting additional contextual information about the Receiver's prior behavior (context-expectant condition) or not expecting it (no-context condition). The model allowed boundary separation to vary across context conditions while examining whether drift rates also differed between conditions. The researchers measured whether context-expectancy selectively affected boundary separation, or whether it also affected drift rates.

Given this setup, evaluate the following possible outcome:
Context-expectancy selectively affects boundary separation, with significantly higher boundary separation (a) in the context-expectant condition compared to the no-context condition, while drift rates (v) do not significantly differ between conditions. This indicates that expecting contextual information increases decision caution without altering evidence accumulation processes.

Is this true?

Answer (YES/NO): YES